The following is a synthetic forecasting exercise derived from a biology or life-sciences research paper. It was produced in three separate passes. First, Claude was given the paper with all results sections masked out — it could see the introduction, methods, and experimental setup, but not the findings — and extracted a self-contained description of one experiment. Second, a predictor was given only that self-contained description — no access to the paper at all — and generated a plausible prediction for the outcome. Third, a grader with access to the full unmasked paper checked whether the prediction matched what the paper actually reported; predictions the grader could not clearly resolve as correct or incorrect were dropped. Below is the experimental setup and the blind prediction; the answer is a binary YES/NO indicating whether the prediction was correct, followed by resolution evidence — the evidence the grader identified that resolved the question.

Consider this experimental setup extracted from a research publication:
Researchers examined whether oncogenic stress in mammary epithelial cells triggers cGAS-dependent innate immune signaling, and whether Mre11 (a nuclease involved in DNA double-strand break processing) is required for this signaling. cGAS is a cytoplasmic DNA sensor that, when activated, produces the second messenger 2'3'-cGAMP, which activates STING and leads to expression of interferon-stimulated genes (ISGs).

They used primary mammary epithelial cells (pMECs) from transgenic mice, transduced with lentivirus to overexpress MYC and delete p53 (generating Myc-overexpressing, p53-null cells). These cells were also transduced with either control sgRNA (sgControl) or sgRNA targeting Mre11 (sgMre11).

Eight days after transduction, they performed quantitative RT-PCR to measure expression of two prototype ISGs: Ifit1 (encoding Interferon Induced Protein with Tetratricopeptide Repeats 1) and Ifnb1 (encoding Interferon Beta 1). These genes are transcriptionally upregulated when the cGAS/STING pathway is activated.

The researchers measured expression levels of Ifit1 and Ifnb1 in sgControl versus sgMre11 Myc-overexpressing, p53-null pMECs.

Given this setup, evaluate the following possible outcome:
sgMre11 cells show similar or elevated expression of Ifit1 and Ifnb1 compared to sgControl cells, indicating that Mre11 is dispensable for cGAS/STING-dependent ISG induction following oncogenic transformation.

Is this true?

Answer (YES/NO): NO